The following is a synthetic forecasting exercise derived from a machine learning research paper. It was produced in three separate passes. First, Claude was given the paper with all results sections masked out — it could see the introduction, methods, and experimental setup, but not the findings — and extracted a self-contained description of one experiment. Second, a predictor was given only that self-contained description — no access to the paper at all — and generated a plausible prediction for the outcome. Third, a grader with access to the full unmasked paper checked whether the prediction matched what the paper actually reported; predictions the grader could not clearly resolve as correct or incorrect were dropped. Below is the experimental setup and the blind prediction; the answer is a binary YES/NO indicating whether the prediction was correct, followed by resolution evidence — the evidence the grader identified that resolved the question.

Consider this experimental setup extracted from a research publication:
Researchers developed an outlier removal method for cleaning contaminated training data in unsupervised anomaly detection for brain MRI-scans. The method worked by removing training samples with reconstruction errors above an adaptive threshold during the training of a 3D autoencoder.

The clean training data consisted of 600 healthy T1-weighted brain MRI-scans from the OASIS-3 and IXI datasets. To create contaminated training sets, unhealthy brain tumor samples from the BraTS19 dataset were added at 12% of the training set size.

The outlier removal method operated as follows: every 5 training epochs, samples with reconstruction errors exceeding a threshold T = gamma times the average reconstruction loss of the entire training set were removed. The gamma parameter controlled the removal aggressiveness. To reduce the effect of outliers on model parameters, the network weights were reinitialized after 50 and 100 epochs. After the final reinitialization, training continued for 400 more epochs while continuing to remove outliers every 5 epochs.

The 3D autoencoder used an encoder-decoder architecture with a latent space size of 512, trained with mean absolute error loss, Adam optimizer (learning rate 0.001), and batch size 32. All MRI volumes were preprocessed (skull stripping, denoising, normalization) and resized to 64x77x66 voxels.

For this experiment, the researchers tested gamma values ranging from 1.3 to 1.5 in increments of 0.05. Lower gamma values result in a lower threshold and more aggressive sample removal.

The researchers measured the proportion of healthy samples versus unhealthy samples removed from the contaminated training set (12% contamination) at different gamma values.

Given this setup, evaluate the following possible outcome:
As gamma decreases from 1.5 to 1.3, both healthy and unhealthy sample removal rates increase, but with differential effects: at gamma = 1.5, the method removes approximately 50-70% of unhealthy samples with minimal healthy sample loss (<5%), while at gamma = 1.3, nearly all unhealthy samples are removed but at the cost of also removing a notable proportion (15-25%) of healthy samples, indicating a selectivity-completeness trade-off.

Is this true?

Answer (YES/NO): NO